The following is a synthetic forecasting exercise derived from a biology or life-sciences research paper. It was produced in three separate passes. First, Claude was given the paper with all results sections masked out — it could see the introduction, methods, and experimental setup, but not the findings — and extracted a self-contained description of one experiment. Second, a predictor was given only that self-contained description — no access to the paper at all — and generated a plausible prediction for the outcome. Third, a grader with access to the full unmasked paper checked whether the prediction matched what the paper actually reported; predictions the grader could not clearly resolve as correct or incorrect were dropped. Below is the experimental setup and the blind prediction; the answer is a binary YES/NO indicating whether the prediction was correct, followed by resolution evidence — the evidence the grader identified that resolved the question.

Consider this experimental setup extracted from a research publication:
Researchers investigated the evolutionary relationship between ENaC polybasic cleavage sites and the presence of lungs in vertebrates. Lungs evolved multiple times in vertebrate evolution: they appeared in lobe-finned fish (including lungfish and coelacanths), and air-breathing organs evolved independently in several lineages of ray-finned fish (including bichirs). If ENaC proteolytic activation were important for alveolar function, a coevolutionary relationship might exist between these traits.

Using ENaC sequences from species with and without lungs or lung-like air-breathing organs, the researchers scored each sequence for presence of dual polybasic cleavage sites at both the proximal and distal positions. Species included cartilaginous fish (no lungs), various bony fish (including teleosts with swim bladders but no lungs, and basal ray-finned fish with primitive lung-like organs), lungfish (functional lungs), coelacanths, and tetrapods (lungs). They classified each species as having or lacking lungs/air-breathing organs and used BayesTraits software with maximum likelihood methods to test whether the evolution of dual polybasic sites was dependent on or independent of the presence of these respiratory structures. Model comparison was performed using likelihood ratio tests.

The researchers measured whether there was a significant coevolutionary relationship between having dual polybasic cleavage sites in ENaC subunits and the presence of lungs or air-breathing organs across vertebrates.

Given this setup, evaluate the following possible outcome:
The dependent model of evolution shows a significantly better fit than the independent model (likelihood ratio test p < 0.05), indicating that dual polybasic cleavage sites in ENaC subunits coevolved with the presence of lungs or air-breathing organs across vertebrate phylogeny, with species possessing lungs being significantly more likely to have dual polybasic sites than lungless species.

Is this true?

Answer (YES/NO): YES